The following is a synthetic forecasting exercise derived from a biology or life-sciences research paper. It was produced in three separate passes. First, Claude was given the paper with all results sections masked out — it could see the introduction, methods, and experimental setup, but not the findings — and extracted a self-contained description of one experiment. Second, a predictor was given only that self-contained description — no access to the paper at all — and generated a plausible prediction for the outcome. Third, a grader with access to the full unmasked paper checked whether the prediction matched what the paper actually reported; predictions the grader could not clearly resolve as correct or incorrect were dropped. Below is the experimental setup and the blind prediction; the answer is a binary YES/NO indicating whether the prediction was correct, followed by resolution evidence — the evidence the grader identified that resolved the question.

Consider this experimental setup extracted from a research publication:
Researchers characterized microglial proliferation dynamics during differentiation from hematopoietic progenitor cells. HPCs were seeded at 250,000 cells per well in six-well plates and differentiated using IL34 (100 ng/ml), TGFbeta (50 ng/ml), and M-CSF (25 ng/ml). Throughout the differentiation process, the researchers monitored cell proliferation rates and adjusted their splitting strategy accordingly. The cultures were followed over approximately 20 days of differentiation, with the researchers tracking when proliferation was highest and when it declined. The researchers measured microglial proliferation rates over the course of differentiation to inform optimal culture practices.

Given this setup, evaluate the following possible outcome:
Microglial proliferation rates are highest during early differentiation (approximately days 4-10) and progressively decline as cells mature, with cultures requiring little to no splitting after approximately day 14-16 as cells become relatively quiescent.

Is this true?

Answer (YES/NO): YES